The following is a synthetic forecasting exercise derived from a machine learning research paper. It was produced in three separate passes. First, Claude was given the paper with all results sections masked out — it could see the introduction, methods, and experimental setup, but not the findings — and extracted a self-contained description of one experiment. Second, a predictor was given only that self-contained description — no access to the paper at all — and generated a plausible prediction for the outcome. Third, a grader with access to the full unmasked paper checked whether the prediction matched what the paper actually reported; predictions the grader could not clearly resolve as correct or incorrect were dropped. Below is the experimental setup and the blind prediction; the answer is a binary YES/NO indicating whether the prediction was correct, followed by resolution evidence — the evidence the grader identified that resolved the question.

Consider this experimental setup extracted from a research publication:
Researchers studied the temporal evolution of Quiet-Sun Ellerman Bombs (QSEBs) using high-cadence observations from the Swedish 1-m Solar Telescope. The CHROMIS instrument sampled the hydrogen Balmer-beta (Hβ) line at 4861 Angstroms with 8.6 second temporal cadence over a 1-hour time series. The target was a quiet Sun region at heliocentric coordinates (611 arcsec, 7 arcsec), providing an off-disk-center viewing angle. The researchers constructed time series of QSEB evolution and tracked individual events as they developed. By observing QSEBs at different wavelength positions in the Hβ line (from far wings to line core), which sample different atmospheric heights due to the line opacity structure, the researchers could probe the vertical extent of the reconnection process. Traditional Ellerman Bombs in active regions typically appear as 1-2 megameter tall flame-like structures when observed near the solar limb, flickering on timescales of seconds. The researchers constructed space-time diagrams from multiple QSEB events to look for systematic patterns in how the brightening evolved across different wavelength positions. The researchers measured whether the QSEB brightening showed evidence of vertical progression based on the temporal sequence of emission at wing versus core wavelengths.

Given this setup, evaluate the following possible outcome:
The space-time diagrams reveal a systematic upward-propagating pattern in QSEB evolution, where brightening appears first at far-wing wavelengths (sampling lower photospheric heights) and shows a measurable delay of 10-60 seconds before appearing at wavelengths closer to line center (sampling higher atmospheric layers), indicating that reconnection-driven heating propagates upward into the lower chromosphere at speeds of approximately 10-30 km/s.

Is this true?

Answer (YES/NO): NO